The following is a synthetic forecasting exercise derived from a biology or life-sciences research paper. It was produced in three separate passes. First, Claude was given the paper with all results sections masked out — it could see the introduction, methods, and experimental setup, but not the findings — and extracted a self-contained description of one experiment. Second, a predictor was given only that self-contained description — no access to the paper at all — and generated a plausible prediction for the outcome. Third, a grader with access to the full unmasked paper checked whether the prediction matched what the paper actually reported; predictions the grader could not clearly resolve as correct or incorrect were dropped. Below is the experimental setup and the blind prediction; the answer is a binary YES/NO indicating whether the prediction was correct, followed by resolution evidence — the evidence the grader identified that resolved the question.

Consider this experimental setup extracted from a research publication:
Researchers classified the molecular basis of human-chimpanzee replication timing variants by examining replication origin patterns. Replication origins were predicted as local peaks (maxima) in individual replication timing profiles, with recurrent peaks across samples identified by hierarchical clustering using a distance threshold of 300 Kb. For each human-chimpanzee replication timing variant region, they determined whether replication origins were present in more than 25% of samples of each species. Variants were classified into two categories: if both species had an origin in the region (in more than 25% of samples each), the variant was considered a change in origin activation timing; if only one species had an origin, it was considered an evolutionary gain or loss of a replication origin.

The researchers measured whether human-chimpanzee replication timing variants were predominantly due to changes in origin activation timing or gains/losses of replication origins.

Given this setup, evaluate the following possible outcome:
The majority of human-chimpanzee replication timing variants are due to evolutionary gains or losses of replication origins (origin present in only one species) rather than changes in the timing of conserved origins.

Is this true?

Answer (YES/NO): NO